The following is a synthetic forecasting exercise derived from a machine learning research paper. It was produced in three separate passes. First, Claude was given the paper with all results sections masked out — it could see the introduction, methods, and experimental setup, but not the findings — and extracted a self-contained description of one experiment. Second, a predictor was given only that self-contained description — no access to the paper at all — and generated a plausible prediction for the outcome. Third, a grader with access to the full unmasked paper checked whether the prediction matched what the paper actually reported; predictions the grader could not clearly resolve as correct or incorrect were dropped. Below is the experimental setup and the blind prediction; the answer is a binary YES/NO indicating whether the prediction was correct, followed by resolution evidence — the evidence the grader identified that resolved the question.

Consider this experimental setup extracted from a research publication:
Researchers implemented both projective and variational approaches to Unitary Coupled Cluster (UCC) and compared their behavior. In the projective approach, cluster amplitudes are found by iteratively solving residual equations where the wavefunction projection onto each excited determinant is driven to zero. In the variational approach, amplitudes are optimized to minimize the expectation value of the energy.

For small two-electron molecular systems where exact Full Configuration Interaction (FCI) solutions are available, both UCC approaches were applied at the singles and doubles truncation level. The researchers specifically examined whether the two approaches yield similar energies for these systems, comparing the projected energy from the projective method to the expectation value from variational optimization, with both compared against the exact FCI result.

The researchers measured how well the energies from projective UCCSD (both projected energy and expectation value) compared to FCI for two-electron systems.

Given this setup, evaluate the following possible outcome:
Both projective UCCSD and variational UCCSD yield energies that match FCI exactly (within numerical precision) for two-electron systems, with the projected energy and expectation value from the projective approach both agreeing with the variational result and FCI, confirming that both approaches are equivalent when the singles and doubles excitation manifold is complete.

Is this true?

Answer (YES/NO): YES